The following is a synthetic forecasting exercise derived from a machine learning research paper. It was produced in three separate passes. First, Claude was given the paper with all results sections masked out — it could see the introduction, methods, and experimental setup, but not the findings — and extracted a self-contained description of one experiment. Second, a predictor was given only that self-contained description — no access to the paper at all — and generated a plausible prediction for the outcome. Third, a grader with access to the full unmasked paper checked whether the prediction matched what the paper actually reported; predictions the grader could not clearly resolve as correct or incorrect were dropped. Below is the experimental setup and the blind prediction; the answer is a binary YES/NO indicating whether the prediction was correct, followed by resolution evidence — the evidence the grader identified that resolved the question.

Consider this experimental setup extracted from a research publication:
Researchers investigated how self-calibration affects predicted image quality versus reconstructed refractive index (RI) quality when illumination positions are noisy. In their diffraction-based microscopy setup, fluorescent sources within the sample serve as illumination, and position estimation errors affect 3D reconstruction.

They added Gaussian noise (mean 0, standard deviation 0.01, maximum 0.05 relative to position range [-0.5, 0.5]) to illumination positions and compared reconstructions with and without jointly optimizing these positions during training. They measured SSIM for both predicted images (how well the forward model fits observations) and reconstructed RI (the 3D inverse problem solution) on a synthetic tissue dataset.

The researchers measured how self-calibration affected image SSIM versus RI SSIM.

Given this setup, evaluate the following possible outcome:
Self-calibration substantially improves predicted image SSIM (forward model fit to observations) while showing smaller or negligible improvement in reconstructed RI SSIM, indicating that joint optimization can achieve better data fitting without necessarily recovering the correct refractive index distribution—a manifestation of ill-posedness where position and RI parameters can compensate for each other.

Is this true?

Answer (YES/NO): NO